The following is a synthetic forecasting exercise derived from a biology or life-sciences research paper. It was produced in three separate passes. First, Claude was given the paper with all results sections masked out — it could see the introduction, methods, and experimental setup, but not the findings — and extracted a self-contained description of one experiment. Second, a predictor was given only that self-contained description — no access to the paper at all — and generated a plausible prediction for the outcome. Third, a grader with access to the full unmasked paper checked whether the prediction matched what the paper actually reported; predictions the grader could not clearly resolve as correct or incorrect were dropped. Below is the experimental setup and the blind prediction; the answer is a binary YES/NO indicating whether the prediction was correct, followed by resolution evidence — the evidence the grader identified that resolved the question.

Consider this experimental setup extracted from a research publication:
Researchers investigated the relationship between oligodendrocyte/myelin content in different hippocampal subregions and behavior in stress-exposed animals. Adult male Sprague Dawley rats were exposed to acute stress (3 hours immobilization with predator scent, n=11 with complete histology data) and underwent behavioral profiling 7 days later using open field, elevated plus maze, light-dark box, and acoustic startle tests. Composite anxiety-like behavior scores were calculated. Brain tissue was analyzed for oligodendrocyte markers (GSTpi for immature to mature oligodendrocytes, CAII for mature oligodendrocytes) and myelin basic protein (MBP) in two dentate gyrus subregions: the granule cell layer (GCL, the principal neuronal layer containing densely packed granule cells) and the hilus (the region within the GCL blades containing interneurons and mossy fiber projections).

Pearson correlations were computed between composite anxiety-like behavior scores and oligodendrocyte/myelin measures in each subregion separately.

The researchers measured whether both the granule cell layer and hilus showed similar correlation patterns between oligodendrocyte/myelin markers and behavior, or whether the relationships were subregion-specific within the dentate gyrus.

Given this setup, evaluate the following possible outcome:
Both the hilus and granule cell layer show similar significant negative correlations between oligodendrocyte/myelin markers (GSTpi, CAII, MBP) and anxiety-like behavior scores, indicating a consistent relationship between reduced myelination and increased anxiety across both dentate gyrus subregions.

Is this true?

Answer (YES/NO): NO